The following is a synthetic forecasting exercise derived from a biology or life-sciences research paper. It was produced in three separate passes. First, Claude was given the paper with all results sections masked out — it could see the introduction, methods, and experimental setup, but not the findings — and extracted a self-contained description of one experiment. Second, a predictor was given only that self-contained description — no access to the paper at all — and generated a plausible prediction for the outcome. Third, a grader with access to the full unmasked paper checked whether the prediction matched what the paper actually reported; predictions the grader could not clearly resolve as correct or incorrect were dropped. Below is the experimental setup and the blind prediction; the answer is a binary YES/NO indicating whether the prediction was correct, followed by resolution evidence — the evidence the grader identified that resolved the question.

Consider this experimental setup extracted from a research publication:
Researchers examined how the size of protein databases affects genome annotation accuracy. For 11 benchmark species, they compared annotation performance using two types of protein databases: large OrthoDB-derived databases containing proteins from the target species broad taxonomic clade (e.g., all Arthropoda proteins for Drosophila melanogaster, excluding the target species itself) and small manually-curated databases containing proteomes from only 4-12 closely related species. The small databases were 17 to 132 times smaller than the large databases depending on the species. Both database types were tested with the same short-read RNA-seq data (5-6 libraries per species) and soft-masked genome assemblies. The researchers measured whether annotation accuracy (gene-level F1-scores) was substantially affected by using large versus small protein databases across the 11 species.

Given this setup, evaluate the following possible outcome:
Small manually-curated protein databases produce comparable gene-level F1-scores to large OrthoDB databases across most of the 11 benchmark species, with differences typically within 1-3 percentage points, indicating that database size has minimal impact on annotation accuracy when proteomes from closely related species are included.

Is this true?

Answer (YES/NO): YES